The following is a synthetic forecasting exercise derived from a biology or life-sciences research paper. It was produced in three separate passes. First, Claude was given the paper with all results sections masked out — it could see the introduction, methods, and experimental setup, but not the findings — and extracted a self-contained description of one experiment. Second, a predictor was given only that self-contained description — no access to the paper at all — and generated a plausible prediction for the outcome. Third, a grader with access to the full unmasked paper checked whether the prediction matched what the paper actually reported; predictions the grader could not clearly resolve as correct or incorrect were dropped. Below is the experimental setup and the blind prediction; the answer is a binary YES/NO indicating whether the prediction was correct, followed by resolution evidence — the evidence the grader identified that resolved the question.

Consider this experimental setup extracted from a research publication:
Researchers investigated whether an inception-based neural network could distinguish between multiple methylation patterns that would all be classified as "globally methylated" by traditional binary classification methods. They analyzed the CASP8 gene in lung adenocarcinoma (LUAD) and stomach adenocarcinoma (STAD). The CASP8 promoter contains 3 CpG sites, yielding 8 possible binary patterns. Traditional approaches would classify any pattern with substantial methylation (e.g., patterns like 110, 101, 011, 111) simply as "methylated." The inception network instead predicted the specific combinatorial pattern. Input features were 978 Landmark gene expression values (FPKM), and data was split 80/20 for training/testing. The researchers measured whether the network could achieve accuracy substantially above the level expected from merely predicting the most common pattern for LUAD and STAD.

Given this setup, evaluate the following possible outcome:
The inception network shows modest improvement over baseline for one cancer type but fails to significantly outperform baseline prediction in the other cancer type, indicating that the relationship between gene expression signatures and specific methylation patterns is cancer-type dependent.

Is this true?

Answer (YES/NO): NO